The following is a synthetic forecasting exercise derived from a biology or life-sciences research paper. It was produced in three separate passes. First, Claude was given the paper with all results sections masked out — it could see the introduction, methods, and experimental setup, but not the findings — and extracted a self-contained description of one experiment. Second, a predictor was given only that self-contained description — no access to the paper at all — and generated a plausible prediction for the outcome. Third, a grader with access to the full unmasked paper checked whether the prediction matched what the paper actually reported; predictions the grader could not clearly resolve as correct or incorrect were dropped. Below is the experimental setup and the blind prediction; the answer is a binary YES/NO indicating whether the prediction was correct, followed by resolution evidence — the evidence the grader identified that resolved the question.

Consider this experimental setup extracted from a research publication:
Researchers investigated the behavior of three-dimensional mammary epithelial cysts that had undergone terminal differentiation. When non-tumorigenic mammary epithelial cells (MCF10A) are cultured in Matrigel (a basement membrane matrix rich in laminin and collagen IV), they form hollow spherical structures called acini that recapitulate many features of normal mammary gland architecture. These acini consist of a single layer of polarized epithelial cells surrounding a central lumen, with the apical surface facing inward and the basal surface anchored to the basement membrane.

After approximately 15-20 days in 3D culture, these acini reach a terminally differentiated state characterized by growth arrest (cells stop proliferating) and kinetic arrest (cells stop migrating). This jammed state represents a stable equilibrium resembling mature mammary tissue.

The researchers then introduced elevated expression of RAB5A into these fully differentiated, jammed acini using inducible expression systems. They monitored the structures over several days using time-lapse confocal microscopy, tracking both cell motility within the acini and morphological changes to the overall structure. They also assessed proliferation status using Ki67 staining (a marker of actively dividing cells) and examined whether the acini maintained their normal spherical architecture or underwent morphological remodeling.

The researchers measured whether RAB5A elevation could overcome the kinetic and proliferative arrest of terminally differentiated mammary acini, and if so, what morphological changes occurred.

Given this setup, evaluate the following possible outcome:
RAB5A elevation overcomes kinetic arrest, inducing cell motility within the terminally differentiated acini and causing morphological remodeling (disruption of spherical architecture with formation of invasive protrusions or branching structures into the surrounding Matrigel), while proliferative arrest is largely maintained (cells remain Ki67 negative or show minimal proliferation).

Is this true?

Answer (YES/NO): NO